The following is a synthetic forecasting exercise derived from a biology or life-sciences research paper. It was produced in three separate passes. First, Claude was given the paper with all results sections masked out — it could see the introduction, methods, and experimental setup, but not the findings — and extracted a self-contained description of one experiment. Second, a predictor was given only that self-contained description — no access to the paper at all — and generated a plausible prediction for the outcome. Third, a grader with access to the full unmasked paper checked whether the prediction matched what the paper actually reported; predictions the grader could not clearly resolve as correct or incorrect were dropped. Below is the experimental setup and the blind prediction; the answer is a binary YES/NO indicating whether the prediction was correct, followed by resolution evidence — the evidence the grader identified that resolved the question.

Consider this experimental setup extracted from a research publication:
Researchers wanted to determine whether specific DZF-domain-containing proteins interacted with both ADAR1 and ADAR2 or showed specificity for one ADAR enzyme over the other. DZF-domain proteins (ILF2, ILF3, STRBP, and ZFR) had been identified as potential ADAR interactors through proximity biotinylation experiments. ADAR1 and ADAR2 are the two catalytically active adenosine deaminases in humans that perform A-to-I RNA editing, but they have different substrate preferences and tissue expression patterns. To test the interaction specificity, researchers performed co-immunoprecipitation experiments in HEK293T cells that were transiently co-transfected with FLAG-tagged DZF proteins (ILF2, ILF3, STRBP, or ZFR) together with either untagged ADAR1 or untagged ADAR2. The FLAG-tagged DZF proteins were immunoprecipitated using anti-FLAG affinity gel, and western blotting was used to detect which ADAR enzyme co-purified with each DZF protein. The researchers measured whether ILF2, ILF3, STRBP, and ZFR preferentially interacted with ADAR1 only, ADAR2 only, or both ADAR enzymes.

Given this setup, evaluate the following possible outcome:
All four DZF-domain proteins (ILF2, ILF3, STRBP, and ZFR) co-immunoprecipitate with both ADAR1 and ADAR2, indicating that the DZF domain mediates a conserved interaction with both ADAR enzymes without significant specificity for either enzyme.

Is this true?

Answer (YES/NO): YES